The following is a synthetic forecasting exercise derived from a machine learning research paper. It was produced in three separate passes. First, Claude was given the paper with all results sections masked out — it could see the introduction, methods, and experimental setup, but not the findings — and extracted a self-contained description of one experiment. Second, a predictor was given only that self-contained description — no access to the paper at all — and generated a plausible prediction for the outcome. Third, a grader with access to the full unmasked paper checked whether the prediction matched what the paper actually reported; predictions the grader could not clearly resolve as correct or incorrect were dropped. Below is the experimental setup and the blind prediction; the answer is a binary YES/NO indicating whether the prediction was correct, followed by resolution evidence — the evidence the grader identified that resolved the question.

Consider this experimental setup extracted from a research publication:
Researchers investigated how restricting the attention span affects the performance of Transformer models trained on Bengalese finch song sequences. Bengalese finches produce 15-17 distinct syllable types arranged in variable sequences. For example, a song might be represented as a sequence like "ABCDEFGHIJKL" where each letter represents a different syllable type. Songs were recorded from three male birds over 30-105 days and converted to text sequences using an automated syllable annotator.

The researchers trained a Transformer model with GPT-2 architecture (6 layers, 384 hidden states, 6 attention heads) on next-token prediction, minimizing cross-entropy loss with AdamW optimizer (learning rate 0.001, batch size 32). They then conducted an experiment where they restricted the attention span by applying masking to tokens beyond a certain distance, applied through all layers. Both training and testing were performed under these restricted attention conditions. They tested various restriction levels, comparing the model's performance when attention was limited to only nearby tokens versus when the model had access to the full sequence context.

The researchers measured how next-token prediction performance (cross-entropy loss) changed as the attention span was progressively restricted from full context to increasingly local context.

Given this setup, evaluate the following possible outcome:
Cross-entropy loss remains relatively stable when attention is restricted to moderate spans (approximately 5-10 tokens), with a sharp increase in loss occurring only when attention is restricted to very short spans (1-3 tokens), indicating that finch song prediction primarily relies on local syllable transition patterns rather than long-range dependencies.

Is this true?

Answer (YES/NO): NO